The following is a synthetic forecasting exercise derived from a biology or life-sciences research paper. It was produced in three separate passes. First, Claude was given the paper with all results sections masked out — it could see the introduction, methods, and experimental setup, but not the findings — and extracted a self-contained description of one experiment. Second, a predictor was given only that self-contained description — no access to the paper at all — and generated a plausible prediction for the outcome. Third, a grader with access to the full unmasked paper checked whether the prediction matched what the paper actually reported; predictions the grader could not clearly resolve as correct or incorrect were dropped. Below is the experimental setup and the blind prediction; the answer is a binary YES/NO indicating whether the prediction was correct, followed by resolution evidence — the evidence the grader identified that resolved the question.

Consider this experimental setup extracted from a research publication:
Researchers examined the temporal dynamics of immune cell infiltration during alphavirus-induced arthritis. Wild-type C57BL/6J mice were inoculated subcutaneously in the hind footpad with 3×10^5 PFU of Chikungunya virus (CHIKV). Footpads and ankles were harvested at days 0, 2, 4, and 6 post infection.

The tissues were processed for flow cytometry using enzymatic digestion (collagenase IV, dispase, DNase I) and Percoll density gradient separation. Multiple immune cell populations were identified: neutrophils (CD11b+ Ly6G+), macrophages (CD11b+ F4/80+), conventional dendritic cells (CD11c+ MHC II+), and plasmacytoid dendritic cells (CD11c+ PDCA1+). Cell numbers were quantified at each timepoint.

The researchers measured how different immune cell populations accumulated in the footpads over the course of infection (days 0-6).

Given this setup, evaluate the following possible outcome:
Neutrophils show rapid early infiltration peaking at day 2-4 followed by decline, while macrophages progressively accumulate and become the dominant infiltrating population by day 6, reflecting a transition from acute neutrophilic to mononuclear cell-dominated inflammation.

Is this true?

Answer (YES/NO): NO